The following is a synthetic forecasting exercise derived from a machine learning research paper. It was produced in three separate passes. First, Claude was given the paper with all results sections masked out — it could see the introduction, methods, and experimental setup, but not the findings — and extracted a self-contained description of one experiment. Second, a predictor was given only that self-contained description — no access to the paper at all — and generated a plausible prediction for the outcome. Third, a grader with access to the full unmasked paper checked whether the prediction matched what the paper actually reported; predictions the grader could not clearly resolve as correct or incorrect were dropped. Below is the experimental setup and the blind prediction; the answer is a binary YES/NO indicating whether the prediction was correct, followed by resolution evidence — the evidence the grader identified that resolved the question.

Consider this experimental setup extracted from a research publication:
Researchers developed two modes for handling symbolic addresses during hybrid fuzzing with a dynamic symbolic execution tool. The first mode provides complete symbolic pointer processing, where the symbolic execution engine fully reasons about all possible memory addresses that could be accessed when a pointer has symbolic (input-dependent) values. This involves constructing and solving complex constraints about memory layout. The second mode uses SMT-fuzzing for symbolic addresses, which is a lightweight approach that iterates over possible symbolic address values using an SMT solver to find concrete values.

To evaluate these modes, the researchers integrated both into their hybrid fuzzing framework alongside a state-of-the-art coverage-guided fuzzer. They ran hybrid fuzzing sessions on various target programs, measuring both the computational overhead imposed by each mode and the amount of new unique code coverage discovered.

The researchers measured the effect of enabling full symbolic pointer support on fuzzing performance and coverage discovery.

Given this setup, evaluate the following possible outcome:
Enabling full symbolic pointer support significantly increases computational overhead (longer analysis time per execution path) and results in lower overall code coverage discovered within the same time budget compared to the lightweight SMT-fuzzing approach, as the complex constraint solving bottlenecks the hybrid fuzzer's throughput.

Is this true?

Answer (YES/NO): YES